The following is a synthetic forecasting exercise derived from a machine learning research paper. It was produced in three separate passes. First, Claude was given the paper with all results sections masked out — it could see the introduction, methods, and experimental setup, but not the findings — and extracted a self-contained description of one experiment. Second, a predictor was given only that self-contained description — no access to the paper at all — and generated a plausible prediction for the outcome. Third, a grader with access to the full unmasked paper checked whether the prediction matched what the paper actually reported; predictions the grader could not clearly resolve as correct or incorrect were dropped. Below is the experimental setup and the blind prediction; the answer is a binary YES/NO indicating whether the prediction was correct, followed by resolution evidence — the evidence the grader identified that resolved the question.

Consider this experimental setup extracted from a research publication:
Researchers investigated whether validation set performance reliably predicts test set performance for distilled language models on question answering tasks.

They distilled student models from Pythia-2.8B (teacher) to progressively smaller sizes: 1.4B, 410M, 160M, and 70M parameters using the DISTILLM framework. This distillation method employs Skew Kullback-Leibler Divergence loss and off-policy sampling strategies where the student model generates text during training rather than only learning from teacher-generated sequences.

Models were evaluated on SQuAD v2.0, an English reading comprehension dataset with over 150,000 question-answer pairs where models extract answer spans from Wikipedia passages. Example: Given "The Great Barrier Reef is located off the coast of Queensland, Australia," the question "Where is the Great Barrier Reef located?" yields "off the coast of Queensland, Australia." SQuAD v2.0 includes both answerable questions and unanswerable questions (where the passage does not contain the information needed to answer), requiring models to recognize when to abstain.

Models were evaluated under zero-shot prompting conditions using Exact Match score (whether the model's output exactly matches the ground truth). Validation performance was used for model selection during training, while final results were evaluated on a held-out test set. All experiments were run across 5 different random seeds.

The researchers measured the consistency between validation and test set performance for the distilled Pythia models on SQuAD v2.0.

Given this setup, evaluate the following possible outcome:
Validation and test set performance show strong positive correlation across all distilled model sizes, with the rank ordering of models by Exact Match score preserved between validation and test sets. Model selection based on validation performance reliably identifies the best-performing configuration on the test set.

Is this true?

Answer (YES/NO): NO